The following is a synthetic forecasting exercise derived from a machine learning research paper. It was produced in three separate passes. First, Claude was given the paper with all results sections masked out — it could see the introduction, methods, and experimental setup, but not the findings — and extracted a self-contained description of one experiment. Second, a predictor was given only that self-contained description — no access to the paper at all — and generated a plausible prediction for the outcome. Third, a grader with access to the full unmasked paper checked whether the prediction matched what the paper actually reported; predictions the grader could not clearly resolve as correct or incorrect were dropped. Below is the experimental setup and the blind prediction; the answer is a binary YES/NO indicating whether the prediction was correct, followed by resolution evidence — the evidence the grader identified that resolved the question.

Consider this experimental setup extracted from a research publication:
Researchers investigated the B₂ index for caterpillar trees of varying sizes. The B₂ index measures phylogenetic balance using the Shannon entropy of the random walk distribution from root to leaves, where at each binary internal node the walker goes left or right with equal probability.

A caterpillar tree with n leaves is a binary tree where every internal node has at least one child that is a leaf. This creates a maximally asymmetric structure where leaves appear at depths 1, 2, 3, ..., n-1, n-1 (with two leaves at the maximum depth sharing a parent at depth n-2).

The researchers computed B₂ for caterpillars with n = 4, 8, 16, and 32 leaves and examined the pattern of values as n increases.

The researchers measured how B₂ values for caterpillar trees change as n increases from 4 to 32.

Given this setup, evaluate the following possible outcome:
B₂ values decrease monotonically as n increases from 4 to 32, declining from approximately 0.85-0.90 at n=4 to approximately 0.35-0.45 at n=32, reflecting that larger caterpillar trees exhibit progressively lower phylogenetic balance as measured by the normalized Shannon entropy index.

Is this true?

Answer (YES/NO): NO